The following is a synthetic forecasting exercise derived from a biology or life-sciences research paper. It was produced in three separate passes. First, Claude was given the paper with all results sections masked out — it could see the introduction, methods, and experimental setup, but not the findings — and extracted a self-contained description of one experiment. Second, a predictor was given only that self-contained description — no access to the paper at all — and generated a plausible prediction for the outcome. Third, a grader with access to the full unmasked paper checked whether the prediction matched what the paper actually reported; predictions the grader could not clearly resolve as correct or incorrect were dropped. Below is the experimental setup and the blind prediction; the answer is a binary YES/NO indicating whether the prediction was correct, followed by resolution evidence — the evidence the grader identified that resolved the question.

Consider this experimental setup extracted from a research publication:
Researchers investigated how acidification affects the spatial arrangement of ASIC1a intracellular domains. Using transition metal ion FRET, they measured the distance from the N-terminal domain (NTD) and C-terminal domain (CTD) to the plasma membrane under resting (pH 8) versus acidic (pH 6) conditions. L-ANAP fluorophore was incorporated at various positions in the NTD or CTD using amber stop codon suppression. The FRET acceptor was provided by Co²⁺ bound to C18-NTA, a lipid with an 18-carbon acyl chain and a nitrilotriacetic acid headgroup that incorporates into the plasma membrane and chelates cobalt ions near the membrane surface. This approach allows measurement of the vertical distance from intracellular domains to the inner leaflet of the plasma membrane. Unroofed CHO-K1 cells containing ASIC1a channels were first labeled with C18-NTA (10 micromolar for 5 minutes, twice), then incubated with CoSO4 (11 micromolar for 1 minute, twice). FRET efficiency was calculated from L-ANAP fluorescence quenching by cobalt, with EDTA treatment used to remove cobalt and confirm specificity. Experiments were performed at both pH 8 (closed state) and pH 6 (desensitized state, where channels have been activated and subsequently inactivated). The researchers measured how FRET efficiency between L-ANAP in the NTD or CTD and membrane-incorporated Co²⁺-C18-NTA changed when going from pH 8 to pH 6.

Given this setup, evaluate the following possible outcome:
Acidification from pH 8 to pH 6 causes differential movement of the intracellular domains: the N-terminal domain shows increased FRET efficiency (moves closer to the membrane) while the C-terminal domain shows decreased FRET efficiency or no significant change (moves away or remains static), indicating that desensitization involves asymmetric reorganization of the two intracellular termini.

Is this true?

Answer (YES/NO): NO